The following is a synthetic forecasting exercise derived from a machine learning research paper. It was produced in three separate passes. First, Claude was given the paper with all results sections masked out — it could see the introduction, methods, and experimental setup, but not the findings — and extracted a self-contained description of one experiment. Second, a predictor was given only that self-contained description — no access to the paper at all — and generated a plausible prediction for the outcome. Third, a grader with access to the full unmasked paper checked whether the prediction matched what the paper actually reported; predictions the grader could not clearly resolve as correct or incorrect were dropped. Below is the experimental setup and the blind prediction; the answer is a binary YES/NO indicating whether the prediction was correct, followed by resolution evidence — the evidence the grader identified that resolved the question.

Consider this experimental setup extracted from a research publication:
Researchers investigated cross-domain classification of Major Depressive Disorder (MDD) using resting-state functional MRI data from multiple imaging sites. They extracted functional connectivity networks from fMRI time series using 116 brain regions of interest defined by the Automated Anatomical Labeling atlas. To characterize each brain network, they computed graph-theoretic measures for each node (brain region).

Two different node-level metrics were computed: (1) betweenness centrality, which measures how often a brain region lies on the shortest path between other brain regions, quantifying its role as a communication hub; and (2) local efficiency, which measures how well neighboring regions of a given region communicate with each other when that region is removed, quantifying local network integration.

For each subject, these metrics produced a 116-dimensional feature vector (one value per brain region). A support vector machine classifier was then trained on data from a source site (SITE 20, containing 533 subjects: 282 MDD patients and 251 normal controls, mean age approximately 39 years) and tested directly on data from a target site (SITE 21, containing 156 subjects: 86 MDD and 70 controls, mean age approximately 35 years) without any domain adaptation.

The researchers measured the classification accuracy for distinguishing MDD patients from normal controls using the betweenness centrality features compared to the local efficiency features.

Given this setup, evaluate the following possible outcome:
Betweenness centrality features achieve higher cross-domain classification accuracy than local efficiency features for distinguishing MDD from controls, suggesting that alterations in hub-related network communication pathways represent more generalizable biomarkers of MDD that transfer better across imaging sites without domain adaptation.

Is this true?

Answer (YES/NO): NO